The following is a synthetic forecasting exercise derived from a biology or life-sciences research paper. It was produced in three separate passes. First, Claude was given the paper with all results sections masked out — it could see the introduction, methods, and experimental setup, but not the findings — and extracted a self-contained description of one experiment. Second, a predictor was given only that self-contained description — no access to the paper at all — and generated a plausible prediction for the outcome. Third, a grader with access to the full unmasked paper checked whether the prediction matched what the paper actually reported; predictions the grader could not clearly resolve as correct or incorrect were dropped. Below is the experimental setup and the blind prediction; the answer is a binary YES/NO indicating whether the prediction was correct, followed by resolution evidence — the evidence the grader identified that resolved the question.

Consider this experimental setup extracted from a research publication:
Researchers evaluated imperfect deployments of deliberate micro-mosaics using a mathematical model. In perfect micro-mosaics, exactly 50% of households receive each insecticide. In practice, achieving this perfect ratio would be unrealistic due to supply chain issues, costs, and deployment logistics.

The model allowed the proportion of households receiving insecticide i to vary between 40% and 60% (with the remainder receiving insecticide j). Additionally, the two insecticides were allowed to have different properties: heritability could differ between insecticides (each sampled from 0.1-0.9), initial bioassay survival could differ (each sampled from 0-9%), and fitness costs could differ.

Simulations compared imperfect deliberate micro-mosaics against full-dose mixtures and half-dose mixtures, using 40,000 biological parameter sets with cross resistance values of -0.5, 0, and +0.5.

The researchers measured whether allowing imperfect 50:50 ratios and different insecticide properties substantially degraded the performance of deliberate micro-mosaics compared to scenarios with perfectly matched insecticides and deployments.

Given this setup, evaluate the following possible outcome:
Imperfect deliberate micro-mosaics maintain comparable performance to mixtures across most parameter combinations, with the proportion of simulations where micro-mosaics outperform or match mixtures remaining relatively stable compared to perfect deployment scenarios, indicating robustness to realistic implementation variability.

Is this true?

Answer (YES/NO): NO